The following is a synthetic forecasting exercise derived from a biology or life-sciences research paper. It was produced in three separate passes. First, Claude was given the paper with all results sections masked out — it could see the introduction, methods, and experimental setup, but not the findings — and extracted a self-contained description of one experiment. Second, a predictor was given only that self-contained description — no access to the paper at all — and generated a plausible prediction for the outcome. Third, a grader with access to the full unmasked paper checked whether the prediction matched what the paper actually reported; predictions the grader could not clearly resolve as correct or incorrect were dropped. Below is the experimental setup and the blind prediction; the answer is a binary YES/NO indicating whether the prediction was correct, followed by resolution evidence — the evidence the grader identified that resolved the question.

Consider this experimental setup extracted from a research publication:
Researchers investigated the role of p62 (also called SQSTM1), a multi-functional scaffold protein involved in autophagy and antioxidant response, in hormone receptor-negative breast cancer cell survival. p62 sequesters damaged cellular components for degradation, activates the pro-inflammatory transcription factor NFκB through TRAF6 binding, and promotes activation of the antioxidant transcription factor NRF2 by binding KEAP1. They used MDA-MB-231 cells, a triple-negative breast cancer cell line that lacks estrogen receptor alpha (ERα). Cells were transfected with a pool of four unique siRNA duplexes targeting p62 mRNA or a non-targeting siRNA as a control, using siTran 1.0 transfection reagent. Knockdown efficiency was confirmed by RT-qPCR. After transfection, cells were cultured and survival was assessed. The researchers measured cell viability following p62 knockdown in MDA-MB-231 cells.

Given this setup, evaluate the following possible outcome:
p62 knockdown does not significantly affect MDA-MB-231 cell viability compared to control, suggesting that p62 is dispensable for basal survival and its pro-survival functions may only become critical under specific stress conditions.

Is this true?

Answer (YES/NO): NO